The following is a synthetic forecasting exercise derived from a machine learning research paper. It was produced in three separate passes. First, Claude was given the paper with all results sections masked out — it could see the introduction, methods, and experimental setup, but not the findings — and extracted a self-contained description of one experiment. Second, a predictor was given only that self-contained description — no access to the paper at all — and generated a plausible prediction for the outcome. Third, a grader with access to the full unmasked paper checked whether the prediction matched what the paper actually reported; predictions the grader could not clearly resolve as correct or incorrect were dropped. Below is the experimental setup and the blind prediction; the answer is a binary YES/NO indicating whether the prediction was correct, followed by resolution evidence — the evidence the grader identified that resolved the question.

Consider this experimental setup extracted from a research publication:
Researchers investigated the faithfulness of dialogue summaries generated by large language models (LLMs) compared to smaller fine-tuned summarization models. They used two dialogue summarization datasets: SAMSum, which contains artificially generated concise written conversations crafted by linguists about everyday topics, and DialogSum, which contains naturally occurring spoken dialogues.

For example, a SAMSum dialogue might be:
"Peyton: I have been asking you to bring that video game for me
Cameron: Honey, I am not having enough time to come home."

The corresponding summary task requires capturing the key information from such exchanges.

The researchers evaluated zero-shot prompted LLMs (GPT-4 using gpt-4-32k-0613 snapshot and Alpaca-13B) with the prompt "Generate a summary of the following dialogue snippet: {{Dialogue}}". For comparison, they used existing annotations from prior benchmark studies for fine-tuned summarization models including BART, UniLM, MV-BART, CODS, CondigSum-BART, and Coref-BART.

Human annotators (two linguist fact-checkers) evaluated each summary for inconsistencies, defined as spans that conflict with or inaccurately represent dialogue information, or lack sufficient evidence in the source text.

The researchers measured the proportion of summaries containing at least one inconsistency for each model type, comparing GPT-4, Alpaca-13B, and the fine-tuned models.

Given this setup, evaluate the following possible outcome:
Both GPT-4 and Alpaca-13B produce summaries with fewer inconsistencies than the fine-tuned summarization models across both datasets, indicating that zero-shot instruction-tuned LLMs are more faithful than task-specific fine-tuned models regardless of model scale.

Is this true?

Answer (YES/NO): NO